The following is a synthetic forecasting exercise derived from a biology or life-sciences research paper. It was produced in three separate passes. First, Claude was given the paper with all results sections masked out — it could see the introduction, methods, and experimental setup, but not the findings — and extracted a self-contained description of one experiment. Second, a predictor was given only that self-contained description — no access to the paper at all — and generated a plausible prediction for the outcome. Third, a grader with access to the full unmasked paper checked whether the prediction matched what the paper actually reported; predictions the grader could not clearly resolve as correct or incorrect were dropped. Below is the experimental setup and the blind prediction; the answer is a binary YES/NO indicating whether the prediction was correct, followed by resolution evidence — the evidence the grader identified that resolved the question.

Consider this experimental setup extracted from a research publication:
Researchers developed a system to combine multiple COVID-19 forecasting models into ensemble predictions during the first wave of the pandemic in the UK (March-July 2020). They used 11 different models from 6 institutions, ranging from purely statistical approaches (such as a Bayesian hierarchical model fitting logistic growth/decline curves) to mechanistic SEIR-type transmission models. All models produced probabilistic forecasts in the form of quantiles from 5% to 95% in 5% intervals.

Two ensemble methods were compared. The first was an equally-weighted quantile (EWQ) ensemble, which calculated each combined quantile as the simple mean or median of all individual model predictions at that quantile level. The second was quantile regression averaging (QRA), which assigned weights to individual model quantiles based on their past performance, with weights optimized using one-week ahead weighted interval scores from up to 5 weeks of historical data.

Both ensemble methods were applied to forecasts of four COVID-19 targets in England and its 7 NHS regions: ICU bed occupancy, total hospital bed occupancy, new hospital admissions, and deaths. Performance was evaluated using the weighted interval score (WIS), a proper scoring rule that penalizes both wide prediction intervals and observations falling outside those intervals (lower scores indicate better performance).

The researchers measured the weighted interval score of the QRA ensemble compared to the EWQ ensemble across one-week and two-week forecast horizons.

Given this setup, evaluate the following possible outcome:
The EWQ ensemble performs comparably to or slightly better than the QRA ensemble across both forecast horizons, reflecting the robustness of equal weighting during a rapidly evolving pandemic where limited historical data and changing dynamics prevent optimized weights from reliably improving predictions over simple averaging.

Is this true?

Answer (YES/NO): YES